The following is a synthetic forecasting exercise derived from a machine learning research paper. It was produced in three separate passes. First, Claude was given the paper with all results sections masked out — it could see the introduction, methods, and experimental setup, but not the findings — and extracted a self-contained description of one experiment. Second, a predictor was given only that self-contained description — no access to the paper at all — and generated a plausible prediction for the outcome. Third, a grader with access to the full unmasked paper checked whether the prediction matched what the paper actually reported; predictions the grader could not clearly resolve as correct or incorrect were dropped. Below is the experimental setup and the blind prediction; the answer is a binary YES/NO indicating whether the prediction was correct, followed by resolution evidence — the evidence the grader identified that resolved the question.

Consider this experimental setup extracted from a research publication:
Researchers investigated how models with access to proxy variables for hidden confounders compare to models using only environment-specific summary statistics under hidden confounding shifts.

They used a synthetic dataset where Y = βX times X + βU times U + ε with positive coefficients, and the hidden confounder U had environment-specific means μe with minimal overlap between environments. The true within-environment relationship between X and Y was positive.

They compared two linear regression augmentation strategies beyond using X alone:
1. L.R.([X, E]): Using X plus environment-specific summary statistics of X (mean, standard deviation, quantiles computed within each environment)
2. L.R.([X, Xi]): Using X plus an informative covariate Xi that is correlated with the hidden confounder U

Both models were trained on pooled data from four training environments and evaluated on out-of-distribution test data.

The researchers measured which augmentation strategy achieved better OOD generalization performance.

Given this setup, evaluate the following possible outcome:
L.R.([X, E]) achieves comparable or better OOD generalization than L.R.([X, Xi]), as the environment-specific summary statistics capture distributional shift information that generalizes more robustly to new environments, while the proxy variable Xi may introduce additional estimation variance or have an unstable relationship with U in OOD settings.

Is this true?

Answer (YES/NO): NO